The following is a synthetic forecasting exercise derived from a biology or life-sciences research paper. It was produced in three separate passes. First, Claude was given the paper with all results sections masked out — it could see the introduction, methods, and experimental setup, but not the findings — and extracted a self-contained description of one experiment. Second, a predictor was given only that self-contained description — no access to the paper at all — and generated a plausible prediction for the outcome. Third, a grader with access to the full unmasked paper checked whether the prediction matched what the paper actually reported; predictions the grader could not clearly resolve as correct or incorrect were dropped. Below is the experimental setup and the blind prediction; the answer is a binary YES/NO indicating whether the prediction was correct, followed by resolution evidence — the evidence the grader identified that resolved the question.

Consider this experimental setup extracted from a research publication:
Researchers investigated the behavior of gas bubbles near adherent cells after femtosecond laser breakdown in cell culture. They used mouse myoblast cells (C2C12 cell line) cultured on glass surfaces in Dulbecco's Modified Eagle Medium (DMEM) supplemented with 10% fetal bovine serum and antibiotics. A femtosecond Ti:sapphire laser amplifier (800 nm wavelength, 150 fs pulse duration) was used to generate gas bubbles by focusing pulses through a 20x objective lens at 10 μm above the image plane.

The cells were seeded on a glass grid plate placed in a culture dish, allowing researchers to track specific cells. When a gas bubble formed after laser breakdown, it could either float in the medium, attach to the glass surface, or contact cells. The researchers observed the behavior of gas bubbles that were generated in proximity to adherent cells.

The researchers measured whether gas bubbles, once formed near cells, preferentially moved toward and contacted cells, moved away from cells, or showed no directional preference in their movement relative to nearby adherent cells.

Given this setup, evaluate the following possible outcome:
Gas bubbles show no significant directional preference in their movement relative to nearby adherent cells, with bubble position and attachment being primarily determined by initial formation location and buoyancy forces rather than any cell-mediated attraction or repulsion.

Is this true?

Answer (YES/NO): NO